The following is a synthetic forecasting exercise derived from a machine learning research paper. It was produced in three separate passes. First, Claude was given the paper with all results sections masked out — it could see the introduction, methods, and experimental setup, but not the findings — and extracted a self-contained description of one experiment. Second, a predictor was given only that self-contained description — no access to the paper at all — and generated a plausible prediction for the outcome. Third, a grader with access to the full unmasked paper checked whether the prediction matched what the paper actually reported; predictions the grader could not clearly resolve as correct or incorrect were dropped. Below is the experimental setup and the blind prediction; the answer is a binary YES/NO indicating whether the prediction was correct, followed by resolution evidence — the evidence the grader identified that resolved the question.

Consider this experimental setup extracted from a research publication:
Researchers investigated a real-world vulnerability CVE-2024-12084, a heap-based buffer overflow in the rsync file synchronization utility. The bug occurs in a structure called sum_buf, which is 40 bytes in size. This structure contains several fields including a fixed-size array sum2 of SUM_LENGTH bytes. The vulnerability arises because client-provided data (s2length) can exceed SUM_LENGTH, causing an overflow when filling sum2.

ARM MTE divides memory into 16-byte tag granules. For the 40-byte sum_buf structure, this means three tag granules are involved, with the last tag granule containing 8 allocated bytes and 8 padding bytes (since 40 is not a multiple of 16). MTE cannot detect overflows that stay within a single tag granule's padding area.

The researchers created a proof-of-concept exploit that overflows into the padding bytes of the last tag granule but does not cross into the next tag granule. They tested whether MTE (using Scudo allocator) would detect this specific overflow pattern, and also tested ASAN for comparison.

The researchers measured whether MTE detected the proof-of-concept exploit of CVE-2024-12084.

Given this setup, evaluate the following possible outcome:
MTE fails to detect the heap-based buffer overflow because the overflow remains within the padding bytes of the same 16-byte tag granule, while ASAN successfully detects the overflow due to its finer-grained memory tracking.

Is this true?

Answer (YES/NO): YES